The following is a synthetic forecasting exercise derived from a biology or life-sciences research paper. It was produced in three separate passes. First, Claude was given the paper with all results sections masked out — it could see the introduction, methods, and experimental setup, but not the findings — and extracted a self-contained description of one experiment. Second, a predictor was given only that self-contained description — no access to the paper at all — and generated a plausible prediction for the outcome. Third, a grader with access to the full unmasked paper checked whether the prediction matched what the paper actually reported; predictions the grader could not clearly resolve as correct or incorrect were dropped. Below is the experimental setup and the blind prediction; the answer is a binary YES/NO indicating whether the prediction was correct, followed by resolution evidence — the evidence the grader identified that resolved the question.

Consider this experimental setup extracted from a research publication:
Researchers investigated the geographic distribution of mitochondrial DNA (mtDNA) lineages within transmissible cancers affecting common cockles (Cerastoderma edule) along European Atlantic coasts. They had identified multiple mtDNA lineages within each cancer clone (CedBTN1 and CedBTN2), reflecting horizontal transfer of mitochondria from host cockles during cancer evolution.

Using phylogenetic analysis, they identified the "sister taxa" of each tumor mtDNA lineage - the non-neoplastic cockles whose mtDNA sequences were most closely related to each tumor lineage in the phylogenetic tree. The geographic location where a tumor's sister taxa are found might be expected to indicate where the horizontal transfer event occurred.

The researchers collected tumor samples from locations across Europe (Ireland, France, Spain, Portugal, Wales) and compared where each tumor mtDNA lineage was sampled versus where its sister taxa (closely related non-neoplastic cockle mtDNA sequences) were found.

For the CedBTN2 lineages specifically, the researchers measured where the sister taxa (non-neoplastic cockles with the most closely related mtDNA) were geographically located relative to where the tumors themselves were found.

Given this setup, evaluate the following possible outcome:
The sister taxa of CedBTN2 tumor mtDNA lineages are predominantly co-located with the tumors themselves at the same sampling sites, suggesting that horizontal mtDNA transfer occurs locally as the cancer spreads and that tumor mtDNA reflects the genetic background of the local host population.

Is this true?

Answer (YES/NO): NO